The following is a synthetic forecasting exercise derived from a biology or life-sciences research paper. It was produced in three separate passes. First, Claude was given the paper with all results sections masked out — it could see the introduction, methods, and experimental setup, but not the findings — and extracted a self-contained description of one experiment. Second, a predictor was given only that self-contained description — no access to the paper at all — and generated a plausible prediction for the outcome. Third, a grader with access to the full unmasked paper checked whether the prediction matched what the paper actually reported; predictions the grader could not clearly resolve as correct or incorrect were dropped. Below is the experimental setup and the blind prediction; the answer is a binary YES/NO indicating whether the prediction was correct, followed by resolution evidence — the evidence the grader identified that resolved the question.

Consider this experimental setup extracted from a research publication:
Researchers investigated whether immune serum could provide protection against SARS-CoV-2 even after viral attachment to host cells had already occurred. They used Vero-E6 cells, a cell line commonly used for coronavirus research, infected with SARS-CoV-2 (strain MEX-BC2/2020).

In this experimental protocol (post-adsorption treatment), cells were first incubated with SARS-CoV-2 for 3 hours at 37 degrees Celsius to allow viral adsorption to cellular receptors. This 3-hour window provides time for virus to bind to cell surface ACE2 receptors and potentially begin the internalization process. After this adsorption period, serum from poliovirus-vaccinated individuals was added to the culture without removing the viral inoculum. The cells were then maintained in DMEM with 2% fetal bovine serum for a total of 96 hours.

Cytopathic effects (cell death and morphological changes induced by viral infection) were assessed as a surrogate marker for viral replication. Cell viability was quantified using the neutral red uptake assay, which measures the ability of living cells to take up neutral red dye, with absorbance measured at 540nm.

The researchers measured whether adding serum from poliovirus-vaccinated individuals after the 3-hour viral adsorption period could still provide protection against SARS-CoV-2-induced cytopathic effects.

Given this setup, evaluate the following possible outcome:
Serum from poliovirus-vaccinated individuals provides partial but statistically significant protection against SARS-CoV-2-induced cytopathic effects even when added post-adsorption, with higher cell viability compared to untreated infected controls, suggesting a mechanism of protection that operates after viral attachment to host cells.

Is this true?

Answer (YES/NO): YES